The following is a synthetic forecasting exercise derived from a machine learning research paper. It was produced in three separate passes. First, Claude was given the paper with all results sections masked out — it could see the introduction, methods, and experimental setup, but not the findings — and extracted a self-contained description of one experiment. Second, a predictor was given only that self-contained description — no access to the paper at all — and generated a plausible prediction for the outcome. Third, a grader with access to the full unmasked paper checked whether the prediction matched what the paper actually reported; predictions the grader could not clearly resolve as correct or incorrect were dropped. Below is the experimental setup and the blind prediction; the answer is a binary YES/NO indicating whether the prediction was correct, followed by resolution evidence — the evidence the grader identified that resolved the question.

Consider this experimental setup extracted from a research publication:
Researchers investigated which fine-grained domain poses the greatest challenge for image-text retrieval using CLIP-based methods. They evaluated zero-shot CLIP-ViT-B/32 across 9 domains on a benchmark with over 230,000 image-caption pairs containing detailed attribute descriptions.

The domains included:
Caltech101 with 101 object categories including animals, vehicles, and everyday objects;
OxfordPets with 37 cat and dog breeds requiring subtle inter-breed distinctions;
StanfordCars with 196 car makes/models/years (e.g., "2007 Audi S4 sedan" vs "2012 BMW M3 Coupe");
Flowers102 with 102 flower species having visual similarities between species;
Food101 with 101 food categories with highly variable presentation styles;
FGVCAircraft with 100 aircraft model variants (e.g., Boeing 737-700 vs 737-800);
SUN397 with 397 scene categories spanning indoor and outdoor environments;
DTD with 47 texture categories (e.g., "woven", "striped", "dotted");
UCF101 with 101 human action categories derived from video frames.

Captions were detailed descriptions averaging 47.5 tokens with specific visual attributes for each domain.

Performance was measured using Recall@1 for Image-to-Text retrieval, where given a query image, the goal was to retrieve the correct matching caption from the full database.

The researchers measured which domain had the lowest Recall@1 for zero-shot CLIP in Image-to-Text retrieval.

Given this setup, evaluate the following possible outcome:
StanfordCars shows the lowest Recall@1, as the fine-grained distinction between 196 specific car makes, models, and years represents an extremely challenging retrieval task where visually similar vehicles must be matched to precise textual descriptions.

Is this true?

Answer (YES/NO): NO